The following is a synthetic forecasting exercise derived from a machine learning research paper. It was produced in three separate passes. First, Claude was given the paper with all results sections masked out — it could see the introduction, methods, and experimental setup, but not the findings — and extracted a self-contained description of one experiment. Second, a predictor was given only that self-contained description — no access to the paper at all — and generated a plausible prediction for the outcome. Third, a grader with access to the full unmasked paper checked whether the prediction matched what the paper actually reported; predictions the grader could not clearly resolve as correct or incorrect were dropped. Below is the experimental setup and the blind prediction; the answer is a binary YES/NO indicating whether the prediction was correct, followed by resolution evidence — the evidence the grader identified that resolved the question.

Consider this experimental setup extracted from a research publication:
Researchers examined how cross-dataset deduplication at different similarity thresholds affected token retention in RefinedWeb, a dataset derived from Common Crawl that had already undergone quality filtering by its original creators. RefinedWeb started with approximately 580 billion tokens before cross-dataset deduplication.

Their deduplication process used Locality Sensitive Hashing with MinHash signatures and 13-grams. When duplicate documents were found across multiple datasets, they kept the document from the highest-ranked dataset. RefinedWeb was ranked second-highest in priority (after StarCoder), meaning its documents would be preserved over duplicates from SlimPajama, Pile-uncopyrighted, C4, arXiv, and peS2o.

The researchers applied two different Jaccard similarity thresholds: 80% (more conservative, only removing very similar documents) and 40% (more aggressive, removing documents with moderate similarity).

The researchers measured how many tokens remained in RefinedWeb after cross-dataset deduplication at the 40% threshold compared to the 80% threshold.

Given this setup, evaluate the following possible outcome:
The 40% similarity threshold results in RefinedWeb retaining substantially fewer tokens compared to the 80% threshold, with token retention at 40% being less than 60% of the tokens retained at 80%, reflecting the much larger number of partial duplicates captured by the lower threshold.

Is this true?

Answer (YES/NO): NO